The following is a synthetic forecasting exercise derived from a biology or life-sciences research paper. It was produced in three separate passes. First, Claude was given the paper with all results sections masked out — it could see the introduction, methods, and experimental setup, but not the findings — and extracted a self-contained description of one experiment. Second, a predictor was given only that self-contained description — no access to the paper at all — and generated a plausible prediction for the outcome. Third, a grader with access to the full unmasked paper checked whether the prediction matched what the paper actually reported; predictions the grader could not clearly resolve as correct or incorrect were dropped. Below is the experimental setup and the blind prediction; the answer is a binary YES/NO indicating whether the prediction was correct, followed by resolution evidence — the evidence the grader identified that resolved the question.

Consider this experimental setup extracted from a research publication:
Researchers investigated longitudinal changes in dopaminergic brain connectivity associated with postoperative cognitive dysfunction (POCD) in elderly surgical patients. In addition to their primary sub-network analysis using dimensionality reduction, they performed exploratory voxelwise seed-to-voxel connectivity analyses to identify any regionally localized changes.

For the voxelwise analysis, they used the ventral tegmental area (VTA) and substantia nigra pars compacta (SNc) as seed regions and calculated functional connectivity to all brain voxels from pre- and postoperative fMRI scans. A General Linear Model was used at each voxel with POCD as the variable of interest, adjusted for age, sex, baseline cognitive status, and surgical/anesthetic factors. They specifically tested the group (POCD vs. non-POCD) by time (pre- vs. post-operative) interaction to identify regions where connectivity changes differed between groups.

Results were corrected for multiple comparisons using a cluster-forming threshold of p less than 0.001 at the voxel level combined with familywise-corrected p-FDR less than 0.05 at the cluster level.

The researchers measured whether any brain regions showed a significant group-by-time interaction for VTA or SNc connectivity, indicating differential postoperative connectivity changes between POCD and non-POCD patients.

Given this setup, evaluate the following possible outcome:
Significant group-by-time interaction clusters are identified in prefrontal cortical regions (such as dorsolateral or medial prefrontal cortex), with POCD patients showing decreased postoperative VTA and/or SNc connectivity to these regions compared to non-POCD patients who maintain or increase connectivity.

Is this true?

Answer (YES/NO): NO